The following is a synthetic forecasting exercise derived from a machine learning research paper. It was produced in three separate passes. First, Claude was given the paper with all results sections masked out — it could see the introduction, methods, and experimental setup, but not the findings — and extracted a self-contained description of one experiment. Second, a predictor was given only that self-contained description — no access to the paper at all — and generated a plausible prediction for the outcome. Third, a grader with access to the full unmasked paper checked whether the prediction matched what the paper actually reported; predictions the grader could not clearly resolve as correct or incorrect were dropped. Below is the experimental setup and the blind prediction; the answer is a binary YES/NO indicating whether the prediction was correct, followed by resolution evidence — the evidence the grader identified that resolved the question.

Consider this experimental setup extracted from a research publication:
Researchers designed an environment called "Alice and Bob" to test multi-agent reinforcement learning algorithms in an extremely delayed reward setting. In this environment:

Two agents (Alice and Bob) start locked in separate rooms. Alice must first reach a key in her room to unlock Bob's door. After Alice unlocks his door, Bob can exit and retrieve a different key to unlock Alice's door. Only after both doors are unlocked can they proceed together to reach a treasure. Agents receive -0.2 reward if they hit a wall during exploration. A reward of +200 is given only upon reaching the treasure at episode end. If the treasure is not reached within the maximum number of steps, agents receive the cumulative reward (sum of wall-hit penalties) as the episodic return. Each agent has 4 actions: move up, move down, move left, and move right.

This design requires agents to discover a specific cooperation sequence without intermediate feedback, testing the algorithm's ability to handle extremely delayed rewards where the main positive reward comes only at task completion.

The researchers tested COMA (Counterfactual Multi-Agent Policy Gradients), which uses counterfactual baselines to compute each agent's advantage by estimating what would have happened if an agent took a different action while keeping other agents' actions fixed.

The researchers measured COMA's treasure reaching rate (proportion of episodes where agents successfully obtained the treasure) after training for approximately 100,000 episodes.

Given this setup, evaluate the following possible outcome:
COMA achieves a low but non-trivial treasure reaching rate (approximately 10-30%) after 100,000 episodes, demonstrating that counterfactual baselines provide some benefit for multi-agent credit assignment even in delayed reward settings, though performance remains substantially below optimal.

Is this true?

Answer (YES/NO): NO